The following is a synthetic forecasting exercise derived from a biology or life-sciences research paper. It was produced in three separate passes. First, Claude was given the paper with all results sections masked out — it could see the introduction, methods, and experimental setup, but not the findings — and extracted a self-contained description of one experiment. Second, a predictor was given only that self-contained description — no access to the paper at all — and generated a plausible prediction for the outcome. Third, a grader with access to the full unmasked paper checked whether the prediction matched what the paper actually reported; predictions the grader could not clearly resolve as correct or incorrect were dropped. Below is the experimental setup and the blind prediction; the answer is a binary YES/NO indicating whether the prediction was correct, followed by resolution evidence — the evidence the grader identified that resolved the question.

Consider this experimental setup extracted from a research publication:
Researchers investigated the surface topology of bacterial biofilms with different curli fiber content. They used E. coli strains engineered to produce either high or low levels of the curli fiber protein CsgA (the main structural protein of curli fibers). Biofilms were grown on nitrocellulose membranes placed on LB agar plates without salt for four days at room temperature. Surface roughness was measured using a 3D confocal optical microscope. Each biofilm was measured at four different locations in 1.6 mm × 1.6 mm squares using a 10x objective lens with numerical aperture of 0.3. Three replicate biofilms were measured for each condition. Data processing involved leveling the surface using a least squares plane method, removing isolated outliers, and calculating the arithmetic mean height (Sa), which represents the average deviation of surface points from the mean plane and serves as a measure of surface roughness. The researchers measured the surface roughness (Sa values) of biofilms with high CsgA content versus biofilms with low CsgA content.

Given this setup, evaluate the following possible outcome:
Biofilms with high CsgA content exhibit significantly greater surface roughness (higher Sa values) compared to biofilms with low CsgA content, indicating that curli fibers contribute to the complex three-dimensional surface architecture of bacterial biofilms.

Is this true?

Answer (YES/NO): YES